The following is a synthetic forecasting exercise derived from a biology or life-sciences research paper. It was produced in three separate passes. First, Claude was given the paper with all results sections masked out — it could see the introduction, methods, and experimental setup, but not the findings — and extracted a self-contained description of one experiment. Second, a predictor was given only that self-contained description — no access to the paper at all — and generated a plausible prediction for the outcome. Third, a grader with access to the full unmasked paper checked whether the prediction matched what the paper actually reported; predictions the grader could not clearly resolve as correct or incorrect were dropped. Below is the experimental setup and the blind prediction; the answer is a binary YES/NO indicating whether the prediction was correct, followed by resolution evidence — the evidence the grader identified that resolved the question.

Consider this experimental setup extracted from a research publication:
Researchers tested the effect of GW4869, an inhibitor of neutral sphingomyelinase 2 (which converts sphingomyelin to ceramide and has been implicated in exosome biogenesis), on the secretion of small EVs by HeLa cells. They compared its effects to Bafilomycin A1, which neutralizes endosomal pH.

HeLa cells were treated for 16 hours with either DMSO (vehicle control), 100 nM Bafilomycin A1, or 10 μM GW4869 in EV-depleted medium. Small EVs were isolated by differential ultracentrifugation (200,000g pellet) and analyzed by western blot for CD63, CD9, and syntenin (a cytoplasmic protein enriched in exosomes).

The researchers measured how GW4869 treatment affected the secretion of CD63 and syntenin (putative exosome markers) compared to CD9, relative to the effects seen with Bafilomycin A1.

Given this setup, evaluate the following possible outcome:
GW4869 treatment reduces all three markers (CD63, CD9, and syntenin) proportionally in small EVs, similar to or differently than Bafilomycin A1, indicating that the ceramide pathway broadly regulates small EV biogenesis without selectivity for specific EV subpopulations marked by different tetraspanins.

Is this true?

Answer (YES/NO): NO